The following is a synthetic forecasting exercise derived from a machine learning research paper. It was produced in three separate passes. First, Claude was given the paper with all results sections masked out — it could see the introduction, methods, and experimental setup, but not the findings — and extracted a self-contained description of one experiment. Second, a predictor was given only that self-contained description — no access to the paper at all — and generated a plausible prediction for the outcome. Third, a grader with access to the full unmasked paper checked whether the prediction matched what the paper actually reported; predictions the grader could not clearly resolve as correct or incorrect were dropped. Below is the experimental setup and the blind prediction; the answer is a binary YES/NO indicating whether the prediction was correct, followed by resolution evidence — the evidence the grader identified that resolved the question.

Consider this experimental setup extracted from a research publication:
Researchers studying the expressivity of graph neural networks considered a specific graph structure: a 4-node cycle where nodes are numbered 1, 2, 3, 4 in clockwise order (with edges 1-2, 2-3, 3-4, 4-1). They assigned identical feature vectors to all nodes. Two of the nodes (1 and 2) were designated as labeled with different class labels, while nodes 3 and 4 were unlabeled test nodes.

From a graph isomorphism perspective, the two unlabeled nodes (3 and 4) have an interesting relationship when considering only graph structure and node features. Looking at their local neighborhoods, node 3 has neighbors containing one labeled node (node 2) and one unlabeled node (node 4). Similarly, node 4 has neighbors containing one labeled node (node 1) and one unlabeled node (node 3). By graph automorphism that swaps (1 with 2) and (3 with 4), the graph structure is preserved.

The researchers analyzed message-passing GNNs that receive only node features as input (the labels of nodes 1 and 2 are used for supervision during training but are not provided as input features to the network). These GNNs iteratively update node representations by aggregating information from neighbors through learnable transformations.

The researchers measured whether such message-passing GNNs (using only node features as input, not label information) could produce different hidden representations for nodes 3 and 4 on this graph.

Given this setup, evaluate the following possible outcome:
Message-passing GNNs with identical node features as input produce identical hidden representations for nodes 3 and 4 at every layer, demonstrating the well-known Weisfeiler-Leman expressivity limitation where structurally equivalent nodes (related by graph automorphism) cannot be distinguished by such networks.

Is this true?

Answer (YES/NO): YES